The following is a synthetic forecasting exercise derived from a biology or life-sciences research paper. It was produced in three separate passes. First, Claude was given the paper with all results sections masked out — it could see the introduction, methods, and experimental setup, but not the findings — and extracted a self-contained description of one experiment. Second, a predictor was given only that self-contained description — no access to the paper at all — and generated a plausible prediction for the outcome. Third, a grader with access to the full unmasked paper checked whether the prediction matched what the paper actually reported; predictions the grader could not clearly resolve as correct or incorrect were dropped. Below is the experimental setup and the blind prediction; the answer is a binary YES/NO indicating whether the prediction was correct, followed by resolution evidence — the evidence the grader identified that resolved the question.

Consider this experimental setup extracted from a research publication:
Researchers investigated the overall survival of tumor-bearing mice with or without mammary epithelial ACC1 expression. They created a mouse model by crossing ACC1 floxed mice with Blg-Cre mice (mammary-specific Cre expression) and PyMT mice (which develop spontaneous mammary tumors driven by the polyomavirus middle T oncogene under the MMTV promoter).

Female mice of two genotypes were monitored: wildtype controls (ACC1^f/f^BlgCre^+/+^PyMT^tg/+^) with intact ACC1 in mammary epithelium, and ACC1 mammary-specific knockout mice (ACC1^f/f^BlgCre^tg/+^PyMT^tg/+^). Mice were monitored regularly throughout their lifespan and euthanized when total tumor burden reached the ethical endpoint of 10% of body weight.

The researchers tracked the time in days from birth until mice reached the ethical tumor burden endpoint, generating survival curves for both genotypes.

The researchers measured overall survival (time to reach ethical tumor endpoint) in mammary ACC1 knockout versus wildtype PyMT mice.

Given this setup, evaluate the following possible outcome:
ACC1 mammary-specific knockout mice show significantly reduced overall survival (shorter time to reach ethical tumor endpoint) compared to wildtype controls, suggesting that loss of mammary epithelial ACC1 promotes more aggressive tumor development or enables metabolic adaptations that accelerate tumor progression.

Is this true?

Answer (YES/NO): NO